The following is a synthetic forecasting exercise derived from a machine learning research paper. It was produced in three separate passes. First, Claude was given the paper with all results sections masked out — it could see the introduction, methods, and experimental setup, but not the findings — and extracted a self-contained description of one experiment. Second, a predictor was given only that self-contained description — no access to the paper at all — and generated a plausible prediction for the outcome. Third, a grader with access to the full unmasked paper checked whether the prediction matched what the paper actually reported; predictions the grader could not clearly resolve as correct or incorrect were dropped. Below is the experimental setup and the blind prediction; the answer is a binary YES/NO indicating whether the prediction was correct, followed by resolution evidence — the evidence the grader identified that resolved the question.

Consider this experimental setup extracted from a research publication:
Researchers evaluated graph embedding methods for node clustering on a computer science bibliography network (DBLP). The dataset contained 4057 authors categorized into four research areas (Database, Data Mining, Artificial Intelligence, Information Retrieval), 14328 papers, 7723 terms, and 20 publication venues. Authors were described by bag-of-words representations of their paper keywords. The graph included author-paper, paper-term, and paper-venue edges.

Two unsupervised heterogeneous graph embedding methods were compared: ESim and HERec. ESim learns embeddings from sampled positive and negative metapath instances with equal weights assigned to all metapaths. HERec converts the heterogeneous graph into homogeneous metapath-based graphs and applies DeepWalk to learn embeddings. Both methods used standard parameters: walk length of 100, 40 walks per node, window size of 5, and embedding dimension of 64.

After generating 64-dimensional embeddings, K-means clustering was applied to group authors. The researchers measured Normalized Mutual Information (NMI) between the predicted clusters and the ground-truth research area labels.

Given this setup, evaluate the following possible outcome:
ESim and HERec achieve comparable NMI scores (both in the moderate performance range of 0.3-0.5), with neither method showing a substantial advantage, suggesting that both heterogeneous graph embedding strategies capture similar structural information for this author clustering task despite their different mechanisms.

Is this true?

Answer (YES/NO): NO